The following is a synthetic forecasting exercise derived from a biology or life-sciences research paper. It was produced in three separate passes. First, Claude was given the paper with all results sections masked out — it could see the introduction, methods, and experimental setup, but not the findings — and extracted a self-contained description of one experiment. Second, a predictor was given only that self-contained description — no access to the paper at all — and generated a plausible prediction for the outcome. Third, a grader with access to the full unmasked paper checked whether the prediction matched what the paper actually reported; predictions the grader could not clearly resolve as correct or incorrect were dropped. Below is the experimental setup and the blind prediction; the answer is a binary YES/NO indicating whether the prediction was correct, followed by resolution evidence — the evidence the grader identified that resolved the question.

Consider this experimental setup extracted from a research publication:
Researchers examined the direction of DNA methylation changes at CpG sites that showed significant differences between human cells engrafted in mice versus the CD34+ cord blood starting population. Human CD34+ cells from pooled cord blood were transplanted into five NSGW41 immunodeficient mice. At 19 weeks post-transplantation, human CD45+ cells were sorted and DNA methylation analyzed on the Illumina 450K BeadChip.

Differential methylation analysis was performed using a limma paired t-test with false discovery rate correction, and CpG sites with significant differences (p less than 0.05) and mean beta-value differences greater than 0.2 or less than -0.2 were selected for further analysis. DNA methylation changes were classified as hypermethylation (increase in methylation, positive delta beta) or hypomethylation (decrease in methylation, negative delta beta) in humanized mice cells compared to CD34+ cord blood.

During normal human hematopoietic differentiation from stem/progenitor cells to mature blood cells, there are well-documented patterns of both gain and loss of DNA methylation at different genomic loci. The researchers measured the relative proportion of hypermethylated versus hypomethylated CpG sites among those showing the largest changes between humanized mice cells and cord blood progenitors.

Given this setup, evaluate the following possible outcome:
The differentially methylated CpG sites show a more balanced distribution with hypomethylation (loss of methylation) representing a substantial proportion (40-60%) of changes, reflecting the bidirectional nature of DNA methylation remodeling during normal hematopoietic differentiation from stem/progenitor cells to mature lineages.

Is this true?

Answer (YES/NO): NO